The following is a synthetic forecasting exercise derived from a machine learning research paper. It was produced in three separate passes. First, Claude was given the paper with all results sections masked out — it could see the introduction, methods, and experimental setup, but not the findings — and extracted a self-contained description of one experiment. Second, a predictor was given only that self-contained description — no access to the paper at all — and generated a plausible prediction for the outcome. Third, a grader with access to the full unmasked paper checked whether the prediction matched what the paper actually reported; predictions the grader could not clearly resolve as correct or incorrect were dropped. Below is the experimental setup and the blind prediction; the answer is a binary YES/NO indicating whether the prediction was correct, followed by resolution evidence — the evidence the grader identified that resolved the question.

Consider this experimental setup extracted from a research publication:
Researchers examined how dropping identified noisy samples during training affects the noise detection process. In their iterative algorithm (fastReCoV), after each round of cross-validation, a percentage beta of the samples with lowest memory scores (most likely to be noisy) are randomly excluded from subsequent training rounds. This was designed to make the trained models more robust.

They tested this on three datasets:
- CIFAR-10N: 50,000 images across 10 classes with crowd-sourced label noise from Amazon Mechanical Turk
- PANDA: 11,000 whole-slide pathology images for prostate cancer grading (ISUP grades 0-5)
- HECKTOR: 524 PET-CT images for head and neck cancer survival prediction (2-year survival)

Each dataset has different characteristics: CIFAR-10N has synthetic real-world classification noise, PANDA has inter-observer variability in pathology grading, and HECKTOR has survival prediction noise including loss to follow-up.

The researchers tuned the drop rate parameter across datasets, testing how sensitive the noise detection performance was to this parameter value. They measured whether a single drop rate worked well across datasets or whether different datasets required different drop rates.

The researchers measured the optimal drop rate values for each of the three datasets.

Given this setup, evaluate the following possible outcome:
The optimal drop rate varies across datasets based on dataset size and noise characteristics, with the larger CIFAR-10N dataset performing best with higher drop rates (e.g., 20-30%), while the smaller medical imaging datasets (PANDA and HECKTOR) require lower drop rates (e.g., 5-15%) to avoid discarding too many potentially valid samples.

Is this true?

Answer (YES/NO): NO